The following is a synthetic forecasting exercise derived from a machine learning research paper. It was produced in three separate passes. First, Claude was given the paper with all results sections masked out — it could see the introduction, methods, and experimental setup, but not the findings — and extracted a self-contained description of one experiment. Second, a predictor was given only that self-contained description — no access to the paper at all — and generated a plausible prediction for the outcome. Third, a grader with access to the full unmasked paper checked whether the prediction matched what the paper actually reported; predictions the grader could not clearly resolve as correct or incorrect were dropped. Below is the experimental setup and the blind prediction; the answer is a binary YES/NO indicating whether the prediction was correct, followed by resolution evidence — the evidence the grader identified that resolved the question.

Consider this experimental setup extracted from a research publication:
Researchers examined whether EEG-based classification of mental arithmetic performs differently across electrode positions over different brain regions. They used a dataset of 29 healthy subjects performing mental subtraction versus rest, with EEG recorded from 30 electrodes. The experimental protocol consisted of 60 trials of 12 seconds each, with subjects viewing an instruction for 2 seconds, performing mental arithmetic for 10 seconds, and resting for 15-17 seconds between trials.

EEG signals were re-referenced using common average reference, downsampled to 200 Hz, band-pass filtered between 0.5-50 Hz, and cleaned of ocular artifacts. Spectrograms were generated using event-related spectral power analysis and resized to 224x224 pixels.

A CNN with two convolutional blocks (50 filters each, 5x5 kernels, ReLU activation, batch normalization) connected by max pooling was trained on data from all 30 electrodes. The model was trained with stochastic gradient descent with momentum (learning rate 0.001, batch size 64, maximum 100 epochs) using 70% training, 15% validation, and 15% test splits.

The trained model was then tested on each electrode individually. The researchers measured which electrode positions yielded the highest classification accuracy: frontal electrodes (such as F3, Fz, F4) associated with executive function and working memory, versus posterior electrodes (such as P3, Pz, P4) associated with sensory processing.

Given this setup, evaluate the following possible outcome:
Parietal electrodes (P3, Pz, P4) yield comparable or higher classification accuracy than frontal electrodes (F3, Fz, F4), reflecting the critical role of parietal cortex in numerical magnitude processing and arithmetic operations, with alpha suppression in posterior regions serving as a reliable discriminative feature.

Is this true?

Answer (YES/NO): NO